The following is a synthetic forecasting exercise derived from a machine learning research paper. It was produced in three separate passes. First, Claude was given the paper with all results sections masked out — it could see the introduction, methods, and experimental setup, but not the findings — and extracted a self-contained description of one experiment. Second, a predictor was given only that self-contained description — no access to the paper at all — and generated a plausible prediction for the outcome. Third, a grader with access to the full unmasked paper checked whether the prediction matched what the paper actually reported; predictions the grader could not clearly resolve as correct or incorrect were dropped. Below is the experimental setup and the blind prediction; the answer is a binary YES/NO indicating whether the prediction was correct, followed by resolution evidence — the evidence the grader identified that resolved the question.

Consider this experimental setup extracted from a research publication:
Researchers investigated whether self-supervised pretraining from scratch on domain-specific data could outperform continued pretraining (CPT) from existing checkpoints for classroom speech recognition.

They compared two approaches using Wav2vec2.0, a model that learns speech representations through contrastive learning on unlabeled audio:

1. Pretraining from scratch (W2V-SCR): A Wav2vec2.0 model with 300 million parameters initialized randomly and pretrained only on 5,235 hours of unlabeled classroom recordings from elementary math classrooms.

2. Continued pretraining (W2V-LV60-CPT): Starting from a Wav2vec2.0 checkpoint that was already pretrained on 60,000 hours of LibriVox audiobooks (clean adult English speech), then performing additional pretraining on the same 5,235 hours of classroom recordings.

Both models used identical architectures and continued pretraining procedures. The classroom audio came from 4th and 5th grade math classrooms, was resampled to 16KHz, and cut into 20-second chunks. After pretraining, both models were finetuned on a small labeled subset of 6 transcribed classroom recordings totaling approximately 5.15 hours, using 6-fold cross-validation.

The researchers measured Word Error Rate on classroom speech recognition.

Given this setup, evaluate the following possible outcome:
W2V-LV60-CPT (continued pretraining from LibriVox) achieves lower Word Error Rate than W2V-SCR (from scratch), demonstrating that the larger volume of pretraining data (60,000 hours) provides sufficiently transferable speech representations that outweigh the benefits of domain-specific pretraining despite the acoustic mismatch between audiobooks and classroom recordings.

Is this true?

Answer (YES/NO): YES